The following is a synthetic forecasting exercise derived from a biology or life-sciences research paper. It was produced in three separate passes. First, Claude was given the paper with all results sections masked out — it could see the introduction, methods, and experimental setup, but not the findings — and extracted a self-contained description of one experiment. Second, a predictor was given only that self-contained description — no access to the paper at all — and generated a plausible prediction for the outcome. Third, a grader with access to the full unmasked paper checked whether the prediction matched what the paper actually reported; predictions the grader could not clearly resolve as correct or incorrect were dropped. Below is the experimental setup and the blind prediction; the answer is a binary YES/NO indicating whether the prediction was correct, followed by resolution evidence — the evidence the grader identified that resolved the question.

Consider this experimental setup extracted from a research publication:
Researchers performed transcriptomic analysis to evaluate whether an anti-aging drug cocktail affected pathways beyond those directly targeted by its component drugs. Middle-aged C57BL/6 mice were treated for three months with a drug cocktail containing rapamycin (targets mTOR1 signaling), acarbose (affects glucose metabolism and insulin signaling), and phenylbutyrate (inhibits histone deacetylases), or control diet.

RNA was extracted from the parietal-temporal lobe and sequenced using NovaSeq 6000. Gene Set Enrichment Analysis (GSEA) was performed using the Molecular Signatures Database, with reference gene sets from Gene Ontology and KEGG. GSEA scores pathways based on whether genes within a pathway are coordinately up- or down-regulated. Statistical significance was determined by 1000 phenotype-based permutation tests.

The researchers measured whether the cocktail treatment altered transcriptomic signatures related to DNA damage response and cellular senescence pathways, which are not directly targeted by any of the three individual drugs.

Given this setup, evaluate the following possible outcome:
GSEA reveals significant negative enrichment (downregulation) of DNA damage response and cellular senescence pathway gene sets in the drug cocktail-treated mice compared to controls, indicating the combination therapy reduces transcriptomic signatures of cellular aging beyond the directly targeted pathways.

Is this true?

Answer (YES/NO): NO